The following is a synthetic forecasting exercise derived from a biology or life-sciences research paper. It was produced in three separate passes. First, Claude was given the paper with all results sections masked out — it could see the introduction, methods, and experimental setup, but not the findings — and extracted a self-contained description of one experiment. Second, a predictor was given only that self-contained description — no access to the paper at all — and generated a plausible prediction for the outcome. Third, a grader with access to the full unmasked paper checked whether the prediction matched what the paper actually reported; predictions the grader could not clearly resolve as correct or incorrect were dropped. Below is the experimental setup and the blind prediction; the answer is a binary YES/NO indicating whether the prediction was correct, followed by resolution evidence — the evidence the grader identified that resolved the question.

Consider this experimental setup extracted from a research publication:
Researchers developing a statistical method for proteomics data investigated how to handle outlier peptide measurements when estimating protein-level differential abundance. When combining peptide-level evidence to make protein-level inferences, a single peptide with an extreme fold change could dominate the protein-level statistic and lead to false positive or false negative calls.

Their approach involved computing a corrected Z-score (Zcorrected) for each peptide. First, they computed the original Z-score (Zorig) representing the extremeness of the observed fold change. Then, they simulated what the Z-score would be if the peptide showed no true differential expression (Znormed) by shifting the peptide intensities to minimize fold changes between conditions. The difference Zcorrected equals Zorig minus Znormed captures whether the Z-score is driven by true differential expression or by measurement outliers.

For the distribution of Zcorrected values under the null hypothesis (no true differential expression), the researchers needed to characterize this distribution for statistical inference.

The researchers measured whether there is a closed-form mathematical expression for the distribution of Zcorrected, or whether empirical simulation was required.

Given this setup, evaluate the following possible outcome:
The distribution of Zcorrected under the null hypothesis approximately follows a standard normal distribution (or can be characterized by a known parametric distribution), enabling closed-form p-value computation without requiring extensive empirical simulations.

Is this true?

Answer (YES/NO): NO